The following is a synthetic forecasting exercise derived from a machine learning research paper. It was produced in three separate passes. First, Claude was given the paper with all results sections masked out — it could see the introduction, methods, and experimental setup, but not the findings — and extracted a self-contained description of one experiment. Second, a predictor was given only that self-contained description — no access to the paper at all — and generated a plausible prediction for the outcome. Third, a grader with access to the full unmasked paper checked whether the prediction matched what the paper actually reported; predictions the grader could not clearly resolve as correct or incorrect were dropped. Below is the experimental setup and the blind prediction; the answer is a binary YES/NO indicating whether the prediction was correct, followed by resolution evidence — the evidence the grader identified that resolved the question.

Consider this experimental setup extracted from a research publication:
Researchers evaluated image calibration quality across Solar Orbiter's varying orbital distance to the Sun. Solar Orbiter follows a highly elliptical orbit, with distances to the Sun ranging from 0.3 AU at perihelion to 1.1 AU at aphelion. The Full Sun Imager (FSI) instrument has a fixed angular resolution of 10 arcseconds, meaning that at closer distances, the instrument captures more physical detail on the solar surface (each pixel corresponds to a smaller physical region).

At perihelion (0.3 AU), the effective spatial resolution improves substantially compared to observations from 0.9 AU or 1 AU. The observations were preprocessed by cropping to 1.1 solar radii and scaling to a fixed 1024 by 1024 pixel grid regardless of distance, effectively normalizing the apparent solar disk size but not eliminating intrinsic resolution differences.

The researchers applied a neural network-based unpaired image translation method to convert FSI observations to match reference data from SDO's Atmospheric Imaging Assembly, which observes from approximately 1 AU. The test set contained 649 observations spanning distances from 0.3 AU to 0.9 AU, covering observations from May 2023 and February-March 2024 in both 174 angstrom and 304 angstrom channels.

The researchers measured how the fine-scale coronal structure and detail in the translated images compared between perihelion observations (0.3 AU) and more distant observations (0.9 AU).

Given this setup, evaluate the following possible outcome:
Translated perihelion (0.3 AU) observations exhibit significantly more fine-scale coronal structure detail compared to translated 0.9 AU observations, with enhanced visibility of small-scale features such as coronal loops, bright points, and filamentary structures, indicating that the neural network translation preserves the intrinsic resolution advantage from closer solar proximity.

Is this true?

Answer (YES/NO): YES